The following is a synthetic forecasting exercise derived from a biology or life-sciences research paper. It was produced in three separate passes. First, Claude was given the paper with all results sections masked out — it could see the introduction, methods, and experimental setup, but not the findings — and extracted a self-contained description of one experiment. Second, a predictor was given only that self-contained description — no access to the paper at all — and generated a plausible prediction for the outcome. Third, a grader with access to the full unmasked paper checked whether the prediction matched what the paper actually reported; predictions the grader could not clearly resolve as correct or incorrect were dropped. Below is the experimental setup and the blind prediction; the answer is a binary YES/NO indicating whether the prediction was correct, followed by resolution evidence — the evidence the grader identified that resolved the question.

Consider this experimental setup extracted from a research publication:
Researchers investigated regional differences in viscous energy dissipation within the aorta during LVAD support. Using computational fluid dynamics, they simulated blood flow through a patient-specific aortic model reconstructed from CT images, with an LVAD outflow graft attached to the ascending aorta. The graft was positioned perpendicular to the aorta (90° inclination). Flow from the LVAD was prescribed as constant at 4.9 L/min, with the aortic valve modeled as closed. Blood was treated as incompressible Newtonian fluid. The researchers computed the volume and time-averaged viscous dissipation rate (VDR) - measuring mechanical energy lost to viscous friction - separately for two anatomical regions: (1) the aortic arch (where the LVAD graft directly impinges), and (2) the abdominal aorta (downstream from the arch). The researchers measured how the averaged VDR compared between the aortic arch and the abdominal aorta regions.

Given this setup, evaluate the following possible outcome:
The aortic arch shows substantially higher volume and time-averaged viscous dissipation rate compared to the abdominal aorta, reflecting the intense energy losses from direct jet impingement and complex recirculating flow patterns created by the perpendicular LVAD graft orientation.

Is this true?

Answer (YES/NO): YES